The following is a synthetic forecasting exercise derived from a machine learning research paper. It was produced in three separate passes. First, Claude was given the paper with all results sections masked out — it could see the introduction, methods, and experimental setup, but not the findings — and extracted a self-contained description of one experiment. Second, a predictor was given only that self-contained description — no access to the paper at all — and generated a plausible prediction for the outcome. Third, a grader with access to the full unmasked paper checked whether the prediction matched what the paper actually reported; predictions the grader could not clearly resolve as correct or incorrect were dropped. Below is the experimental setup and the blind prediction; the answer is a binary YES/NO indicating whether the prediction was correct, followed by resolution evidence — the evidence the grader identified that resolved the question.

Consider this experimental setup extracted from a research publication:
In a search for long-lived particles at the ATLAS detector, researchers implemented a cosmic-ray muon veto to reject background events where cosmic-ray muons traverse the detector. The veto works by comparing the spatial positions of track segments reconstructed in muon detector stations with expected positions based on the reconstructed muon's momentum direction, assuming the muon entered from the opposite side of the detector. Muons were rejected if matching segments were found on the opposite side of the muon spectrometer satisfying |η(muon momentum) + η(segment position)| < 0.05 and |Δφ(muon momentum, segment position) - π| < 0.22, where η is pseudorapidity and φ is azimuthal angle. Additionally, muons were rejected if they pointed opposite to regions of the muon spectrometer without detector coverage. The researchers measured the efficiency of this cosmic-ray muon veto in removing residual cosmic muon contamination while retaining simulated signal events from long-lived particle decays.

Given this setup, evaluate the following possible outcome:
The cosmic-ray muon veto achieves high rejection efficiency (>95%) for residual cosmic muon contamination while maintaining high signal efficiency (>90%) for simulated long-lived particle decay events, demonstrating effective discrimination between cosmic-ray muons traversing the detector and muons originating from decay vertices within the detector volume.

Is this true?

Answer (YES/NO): NO